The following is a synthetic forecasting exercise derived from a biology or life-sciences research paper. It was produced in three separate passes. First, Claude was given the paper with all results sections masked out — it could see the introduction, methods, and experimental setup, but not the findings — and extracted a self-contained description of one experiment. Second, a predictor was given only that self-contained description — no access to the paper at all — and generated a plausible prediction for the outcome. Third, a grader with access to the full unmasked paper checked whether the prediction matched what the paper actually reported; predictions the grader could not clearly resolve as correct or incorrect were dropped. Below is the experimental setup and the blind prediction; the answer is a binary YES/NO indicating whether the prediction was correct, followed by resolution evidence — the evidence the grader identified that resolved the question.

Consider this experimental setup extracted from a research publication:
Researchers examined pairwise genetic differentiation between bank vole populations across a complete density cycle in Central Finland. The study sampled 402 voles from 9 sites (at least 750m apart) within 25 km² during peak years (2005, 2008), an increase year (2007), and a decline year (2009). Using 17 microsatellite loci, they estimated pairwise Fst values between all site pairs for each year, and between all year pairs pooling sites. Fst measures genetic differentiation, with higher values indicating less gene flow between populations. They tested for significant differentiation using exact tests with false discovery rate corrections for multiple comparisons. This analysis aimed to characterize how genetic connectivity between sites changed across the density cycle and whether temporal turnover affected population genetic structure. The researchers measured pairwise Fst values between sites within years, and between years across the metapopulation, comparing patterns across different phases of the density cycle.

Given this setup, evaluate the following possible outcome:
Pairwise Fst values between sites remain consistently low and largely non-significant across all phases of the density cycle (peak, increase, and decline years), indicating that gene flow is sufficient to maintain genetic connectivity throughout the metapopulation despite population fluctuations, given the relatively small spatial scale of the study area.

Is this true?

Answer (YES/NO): YES